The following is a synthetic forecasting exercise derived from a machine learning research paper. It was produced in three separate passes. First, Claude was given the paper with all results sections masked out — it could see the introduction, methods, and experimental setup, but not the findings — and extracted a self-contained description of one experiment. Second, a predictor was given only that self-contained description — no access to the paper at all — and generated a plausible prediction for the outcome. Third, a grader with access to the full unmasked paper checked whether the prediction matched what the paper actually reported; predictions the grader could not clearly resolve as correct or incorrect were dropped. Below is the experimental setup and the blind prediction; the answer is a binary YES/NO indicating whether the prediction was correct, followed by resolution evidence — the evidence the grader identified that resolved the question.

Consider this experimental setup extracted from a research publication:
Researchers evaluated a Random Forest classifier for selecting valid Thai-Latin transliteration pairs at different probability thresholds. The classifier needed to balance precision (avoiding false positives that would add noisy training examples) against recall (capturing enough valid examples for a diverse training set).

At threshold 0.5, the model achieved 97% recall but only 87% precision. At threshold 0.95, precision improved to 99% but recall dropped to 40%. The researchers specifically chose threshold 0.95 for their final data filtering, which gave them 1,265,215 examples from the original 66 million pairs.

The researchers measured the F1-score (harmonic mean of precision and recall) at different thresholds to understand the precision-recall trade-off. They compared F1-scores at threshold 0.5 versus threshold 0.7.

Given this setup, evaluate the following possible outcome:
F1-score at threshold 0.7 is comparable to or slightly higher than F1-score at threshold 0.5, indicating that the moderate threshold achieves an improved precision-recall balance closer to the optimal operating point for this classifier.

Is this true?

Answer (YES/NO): NO